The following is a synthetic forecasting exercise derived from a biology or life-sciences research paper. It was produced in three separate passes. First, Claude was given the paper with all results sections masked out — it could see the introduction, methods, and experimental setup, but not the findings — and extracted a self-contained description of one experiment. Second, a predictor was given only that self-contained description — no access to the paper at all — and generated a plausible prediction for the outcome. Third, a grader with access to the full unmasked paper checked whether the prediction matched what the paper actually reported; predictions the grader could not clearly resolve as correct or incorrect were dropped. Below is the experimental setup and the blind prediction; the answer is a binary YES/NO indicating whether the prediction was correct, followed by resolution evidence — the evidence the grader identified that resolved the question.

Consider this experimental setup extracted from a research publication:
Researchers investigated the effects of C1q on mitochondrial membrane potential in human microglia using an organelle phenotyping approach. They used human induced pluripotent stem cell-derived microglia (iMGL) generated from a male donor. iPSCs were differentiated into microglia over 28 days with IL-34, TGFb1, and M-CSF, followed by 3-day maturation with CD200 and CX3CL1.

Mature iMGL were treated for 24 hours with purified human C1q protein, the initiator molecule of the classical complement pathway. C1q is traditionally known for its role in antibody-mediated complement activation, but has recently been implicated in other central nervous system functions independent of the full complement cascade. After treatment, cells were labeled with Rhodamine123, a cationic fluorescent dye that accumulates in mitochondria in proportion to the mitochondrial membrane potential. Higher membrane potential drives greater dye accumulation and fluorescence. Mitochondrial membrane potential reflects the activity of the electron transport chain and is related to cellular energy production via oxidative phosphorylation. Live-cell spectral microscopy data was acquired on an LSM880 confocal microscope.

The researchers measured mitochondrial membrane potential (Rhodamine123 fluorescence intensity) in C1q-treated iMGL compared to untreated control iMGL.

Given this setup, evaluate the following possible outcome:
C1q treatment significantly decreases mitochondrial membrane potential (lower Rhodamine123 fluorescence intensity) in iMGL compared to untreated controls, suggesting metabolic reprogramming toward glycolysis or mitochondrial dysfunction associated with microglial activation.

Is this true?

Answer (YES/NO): NO